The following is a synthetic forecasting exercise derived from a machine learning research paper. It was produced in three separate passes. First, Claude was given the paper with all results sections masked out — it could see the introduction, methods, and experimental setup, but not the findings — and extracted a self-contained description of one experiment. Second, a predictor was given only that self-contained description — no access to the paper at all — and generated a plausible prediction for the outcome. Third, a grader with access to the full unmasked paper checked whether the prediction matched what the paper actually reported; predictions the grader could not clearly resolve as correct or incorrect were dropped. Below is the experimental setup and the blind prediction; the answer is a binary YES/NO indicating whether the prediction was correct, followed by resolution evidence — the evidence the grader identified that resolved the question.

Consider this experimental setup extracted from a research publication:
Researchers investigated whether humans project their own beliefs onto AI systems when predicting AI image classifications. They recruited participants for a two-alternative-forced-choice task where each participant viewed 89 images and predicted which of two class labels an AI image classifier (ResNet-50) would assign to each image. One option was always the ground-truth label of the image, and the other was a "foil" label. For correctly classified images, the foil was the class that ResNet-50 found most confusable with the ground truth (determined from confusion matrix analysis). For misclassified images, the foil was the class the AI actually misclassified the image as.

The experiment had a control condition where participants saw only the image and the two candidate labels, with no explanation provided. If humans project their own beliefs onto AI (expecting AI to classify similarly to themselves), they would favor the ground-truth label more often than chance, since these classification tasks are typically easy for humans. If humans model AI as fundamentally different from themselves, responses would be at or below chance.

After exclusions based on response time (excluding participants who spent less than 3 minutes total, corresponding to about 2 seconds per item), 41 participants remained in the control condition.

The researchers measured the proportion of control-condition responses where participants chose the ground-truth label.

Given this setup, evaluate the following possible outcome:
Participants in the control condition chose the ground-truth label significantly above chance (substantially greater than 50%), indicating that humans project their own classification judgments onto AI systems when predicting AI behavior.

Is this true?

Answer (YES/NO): YES